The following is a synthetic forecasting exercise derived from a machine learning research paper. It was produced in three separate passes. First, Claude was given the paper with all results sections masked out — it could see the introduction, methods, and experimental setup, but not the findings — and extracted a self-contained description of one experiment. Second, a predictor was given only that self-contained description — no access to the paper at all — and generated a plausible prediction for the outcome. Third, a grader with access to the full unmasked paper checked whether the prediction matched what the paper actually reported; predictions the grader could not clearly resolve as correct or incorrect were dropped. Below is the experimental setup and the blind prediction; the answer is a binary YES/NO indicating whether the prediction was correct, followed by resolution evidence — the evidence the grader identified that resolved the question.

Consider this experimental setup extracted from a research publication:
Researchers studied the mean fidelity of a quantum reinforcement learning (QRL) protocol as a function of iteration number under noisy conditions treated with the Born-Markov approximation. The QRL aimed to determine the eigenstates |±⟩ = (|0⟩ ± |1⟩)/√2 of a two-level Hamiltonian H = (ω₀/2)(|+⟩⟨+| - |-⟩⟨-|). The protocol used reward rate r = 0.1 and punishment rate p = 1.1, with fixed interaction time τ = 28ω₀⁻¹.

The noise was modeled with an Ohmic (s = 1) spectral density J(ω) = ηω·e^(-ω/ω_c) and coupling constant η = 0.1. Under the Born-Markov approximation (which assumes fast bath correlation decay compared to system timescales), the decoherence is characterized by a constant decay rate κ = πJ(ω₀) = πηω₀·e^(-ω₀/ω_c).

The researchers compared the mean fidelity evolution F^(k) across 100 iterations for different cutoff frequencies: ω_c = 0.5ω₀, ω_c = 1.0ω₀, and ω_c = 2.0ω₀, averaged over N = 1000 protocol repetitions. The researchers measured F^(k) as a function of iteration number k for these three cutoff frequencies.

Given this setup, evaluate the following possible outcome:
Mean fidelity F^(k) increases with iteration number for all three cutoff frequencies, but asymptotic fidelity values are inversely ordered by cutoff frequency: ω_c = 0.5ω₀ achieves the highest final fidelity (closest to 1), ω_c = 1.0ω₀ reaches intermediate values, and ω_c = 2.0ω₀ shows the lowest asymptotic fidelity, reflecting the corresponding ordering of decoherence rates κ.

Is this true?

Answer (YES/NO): NO